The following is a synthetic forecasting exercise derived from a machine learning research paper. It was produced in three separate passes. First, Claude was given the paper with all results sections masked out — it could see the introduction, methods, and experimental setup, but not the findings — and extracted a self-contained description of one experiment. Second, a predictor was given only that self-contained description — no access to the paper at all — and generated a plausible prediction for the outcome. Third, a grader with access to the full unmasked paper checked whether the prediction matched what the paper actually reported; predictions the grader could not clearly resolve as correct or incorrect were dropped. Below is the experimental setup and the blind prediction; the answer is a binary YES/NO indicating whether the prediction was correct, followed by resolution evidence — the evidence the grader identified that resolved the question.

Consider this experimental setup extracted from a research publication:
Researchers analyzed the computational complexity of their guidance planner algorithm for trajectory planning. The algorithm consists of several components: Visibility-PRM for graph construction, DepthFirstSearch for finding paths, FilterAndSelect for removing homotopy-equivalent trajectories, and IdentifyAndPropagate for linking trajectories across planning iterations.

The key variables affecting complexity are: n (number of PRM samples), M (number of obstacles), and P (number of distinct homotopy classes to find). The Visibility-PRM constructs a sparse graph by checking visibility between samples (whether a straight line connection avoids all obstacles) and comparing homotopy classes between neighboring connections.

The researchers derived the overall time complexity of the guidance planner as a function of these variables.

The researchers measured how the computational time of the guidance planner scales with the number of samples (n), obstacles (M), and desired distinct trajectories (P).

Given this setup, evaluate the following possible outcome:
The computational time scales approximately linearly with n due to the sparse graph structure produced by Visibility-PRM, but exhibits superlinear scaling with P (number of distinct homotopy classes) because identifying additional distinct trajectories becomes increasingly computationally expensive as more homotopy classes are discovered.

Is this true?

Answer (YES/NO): NO